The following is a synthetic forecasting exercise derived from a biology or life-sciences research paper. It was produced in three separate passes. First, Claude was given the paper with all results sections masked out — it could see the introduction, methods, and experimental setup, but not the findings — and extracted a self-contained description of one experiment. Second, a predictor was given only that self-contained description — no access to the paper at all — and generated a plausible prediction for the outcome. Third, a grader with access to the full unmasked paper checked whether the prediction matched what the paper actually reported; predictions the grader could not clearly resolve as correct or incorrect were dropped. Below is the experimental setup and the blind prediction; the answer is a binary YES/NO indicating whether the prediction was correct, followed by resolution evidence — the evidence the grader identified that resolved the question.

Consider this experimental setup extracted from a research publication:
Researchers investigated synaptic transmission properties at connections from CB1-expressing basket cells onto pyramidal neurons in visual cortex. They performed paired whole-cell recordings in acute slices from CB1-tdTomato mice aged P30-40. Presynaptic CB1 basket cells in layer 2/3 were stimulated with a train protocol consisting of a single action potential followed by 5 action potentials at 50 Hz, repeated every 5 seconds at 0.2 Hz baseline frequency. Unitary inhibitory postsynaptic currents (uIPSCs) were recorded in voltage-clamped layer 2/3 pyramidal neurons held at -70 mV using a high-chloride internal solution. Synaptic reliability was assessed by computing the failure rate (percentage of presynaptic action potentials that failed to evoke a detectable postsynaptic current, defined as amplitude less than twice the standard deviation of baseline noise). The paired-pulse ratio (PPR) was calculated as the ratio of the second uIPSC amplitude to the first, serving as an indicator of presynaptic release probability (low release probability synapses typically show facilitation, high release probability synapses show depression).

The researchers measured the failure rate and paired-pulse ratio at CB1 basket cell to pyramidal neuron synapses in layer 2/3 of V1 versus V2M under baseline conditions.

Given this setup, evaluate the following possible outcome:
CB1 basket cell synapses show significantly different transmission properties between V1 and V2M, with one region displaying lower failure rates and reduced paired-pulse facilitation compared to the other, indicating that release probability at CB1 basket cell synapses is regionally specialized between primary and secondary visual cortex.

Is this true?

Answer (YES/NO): NO